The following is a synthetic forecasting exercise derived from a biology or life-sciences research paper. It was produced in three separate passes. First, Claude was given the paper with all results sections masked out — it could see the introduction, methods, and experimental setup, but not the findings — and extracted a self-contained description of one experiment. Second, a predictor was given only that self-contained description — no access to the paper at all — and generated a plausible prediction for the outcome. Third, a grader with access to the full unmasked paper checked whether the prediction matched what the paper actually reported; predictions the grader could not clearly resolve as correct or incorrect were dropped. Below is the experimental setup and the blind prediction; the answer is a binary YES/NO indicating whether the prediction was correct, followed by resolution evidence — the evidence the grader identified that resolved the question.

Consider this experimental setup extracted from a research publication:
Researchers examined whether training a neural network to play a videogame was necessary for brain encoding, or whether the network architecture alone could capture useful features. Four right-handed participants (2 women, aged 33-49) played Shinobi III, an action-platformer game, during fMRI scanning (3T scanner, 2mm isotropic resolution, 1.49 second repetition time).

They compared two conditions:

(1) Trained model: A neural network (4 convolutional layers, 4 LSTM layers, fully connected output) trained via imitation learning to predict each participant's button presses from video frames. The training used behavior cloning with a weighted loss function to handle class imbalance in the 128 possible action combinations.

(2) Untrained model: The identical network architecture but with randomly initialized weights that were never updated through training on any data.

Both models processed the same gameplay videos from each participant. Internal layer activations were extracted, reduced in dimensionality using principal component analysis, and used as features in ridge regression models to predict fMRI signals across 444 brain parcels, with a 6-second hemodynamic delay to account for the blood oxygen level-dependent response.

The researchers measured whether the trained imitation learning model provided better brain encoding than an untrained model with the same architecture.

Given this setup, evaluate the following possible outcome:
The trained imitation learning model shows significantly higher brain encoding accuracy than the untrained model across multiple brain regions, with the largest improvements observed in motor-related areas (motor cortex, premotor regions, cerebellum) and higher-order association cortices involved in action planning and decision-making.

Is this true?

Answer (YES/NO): NO